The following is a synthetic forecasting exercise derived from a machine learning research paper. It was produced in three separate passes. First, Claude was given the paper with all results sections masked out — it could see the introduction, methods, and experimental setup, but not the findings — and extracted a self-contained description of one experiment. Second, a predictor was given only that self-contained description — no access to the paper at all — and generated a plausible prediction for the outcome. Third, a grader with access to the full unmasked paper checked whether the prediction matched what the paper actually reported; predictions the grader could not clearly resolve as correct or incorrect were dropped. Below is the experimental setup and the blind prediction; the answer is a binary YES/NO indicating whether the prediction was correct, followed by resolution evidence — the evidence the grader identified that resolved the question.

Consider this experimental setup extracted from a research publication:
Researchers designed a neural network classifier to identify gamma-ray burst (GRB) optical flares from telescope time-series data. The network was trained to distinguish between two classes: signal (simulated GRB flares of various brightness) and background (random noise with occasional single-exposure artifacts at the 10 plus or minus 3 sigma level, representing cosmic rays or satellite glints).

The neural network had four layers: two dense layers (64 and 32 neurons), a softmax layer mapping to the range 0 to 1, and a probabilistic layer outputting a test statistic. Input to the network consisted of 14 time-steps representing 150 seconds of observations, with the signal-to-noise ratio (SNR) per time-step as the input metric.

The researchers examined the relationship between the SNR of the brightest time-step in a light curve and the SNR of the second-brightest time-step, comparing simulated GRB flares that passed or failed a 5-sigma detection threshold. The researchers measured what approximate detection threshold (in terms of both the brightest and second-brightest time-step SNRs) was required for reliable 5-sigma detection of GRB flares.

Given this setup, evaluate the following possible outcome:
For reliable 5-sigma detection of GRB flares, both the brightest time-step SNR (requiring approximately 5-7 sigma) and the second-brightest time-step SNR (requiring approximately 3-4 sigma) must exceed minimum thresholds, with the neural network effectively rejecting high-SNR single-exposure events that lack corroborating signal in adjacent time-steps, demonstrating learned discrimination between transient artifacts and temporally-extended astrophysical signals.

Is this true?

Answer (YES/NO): NO